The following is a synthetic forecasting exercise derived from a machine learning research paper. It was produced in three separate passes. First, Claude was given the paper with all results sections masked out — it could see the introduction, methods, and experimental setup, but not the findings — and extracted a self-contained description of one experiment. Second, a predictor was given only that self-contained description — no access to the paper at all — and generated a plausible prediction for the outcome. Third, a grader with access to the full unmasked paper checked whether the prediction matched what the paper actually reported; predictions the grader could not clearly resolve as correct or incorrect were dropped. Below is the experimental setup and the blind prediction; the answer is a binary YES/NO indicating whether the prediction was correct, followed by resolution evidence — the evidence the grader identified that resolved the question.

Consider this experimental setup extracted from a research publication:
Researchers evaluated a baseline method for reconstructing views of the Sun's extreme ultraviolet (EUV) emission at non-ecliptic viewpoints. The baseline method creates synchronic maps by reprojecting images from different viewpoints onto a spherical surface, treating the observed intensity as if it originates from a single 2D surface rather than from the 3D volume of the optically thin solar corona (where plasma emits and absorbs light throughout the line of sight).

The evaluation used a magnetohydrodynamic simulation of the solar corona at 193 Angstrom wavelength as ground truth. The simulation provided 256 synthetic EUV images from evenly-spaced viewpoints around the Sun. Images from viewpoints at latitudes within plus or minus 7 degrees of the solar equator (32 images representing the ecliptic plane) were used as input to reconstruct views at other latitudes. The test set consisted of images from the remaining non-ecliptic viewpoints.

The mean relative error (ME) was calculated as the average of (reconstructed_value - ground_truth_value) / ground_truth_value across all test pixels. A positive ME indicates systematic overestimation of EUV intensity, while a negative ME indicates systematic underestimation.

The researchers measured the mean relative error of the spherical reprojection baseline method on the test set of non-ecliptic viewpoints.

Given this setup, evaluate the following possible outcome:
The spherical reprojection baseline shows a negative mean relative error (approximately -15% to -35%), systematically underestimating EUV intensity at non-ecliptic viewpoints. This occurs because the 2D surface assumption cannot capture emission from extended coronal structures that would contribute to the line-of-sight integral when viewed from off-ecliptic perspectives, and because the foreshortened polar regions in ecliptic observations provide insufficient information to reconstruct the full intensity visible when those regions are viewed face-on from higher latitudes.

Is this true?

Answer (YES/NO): NO